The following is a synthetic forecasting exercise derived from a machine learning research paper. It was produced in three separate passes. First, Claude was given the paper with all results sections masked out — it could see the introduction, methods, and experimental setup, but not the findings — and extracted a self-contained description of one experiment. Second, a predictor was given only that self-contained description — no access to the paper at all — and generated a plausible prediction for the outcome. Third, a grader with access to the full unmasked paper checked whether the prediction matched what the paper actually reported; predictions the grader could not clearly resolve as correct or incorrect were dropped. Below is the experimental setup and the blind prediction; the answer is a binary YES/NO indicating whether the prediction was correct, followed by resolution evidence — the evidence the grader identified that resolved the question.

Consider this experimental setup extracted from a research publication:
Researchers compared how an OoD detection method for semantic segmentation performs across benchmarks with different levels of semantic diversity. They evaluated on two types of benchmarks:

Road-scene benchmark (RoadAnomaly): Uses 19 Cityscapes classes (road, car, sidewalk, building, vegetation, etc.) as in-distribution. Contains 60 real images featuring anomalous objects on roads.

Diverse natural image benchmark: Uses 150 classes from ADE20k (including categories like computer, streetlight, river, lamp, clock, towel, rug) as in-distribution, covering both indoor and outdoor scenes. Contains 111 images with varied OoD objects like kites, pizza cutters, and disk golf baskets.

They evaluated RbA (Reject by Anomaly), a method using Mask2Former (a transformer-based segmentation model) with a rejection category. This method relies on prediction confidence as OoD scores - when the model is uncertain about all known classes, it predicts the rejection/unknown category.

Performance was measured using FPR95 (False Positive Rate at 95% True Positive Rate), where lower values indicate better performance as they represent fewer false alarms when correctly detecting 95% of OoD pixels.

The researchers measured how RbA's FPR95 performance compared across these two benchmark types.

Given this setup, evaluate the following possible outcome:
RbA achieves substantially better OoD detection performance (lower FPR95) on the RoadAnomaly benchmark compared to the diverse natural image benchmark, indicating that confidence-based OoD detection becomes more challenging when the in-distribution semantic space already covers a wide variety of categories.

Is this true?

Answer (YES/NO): YES